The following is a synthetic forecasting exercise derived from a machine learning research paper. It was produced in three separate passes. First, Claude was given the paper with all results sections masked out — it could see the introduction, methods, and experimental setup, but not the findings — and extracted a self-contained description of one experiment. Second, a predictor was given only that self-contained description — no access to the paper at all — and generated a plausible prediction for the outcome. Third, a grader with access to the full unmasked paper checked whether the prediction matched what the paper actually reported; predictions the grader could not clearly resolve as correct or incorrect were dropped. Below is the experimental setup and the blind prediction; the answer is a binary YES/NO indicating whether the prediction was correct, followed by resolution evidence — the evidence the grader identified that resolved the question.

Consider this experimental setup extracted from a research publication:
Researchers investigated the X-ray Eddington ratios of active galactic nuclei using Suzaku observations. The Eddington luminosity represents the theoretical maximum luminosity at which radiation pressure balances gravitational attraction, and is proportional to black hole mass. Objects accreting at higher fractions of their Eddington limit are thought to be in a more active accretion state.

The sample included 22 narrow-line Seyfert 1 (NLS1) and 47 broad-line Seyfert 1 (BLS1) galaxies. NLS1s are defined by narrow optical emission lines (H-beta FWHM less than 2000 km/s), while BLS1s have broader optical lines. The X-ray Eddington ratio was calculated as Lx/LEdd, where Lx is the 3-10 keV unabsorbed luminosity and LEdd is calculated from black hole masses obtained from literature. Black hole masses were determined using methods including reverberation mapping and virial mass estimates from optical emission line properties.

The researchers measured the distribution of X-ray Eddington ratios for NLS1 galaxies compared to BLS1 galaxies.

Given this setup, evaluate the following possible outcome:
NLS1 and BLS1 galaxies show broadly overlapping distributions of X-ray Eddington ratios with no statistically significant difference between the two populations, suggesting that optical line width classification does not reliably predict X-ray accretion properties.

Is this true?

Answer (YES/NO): NO